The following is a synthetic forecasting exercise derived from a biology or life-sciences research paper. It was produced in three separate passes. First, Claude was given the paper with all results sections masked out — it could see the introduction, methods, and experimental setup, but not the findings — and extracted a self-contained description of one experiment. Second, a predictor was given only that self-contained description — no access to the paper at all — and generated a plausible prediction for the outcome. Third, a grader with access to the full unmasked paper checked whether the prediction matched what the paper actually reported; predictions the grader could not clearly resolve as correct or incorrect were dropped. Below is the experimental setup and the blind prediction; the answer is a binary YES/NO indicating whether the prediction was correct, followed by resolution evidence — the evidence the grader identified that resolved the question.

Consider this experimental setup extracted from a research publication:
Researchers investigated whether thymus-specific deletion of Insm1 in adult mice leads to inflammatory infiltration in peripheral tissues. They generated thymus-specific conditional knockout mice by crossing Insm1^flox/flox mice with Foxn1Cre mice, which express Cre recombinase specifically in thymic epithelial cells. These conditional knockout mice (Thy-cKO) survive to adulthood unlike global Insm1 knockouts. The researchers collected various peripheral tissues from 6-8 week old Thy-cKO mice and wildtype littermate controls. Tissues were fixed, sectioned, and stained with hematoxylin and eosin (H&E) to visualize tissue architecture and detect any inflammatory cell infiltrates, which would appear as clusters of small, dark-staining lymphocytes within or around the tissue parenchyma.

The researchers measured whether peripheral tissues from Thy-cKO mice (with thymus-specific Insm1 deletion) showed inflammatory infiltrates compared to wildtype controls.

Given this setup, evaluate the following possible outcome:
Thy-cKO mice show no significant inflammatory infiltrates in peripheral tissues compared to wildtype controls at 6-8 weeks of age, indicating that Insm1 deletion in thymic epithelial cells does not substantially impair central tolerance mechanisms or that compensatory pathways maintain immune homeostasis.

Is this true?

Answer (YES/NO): NO